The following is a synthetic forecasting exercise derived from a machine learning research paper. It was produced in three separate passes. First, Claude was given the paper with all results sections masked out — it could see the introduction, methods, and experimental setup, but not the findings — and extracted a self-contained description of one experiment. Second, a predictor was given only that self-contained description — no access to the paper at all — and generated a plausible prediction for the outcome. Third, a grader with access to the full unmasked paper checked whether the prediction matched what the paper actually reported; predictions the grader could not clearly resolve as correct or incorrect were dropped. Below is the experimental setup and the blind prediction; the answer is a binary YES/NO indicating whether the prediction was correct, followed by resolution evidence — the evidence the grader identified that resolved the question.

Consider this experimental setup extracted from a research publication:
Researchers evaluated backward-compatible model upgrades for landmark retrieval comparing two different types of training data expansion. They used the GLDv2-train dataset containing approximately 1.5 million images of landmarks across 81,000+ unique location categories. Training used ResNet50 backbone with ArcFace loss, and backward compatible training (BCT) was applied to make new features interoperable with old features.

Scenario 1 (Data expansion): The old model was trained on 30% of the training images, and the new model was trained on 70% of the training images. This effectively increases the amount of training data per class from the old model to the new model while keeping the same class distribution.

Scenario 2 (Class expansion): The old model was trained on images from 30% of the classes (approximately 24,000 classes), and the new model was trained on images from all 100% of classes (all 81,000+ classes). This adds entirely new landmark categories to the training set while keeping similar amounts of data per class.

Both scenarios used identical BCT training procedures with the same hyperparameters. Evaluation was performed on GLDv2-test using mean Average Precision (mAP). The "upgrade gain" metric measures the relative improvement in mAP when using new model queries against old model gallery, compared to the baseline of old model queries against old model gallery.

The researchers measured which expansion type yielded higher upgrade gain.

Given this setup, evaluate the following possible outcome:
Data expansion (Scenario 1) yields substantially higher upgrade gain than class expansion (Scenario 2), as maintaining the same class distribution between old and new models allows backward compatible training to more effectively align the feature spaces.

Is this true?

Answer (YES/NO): NO